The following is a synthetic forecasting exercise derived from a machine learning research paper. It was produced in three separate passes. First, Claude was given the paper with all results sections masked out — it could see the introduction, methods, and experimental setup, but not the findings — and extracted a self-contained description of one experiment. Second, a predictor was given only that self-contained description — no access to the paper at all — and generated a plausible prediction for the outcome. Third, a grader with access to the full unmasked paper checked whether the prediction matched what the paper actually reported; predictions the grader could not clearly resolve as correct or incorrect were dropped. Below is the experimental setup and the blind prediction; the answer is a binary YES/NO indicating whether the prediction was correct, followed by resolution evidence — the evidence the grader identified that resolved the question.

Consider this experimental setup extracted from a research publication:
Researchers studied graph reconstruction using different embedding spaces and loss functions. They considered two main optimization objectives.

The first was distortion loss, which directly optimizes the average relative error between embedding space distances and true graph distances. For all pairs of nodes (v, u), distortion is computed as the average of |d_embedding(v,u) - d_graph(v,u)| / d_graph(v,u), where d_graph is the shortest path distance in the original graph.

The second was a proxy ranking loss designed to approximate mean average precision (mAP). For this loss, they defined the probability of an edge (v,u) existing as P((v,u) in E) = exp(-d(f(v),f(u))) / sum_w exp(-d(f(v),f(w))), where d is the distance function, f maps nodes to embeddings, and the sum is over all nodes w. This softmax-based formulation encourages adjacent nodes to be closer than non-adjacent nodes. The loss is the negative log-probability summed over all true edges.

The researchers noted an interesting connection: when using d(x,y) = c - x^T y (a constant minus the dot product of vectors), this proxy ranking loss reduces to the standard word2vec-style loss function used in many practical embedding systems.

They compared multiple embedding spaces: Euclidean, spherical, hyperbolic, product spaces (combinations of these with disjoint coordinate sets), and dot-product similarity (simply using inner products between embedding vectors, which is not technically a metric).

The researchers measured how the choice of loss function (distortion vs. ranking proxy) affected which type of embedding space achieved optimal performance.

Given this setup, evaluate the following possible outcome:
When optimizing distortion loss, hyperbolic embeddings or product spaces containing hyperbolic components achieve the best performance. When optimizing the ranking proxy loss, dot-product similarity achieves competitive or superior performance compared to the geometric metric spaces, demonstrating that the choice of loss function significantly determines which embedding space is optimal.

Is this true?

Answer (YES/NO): NO